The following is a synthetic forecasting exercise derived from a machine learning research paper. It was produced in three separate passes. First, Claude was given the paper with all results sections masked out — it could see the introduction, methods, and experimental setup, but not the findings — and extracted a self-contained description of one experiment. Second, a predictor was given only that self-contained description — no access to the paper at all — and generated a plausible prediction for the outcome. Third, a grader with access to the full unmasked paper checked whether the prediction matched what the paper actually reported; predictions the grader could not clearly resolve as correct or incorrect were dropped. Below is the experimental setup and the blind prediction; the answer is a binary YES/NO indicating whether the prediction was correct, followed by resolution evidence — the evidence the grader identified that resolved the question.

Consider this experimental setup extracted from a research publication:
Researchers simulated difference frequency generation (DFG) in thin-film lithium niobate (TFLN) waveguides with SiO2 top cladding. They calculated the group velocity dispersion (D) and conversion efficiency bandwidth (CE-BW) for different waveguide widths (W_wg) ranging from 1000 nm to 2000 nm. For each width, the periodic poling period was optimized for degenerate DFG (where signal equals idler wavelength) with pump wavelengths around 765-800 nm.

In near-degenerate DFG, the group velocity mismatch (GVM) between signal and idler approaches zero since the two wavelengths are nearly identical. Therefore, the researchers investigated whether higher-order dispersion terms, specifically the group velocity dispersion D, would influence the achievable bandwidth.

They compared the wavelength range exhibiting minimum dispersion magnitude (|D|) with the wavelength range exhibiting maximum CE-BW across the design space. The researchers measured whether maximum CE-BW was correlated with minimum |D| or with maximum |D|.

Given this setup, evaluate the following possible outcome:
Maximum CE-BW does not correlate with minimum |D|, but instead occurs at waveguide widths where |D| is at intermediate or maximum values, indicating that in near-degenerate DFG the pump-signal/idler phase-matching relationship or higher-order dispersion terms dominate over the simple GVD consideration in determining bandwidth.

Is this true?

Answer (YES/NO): NO